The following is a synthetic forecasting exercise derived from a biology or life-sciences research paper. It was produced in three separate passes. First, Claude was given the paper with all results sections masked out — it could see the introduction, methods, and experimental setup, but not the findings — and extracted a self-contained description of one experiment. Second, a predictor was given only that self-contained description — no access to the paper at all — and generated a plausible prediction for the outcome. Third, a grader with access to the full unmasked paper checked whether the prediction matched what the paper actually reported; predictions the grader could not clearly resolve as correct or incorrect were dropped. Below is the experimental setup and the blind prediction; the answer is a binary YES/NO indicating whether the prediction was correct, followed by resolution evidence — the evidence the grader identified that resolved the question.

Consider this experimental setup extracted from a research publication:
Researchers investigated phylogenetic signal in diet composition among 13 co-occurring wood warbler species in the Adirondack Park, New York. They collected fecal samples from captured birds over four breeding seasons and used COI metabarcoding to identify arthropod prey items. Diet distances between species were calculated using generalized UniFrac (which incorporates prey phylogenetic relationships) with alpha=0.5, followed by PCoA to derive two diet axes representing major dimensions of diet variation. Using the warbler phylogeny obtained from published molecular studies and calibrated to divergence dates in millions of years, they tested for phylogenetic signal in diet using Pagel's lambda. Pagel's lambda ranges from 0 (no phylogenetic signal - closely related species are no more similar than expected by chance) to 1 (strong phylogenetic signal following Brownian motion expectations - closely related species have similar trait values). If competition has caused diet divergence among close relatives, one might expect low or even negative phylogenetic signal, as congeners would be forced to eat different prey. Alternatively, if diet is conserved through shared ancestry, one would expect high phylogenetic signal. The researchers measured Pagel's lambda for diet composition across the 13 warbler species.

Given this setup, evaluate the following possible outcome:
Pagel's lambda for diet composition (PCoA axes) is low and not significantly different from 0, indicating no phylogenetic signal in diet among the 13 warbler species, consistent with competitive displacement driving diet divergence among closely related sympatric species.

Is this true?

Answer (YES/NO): NO